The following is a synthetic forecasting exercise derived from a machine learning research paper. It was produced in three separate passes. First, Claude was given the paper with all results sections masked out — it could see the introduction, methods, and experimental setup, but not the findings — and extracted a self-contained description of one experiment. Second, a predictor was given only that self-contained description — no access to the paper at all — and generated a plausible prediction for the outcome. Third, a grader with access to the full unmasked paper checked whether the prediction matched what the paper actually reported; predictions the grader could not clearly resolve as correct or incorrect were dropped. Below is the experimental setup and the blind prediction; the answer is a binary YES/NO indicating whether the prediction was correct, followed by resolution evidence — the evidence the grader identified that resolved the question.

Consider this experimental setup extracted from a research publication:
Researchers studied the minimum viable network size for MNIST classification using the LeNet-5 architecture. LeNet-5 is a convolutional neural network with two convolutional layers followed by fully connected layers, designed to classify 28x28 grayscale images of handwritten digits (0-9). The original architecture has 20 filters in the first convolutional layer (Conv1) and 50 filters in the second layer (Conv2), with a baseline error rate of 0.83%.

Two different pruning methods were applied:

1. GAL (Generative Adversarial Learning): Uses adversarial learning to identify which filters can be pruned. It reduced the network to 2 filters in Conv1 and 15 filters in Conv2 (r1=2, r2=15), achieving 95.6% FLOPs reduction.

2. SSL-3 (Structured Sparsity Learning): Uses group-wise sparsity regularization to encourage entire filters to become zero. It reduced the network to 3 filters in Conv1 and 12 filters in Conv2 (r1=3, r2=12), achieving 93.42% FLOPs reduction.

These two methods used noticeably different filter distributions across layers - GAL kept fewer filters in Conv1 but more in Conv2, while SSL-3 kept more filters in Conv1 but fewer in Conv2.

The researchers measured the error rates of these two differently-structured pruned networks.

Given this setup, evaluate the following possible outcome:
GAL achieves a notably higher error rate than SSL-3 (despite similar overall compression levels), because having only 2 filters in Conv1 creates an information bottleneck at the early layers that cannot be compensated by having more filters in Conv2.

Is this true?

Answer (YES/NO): NO